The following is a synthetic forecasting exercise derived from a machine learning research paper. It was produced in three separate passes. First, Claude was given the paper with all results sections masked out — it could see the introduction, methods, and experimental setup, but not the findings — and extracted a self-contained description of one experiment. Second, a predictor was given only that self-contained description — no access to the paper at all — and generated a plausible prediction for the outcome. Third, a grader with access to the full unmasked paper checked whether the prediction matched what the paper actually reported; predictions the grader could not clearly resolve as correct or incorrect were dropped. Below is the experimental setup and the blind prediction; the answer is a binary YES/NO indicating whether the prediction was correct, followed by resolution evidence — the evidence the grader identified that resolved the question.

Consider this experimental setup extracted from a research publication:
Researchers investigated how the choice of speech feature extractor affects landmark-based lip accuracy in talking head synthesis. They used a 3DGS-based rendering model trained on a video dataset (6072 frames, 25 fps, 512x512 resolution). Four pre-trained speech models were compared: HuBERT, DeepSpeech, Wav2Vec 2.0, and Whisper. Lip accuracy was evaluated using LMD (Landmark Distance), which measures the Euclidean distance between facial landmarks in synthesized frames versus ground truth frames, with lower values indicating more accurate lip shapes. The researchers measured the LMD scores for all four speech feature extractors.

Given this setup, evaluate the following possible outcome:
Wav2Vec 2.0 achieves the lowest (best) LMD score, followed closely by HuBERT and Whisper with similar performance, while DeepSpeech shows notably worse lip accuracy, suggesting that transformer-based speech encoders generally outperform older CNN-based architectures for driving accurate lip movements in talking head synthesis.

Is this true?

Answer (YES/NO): NO